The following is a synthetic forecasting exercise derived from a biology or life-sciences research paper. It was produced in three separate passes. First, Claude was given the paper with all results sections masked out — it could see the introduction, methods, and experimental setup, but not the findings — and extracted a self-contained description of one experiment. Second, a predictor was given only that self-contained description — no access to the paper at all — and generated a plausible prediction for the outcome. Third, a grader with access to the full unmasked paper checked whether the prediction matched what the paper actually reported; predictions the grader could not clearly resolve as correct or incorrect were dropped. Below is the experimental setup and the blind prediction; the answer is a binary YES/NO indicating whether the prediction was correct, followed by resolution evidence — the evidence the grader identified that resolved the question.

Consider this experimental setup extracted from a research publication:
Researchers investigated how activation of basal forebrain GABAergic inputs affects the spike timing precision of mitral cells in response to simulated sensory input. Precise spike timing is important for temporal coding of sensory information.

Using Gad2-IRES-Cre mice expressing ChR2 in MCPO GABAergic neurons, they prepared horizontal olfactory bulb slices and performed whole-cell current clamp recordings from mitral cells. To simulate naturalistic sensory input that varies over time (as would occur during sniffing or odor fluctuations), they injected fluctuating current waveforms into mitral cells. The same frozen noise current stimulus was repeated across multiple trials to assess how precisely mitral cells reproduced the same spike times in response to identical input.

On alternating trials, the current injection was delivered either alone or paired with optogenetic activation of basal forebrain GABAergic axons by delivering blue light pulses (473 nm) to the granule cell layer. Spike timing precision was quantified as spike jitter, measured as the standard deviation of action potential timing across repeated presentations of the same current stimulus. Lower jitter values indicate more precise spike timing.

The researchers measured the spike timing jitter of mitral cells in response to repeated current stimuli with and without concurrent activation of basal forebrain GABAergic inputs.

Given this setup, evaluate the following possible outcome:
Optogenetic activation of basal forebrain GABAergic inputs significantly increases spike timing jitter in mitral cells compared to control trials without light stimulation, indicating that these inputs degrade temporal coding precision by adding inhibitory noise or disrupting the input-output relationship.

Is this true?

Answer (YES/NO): YES